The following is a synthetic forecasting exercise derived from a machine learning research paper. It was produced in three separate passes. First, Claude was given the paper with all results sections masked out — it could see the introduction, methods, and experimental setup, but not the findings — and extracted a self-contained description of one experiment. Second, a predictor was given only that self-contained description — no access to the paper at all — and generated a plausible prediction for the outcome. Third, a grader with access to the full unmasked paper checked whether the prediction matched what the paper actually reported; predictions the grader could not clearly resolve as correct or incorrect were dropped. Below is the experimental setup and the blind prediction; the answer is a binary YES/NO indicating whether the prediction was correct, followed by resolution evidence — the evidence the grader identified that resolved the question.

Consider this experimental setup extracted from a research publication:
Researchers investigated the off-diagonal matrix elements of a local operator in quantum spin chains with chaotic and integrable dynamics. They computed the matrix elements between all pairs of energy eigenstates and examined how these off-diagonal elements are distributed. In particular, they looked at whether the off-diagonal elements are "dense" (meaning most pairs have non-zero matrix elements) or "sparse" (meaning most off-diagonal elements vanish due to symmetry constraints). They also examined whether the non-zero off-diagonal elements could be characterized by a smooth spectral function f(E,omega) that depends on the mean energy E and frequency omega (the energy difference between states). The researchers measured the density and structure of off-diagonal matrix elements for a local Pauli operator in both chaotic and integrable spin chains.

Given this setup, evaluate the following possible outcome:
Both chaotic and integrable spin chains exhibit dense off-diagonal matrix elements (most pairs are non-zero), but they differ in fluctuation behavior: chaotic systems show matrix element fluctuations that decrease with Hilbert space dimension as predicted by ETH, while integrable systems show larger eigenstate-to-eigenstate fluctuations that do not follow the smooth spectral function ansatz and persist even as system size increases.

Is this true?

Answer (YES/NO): NO